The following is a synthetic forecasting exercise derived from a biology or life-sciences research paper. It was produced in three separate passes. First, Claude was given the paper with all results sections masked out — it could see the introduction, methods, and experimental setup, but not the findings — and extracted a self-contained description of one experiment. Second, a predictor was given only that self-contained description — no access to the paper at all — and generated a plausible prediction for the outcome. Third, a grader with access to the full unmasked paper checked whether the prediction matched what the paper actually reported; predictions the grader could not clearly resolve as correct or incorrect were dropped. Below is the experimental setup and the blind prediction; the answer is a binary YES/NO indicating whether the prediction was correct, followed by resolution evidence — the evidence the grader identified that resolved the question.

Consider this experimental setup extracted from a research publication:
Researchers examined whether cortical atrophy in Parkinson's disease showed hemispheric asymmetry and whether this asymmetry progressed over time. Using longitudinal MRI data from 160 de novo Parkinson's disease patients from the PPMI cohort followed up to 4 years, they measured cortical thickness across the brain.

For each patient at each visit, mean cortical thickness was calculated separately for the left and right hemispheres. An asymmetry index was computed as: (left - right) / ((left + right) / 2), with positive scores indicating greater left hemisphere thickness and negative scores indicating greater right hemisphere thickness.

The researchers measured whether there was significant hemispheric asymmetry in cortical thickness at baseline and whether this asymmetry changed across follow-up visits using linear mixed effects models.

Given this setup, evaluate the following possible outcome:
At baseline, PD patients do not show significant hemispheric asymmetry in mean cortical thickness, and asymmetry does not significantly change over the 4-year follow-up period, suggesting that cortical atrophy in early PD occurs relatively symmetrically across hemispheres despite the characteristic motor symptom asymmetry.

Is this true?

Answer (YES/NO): YES